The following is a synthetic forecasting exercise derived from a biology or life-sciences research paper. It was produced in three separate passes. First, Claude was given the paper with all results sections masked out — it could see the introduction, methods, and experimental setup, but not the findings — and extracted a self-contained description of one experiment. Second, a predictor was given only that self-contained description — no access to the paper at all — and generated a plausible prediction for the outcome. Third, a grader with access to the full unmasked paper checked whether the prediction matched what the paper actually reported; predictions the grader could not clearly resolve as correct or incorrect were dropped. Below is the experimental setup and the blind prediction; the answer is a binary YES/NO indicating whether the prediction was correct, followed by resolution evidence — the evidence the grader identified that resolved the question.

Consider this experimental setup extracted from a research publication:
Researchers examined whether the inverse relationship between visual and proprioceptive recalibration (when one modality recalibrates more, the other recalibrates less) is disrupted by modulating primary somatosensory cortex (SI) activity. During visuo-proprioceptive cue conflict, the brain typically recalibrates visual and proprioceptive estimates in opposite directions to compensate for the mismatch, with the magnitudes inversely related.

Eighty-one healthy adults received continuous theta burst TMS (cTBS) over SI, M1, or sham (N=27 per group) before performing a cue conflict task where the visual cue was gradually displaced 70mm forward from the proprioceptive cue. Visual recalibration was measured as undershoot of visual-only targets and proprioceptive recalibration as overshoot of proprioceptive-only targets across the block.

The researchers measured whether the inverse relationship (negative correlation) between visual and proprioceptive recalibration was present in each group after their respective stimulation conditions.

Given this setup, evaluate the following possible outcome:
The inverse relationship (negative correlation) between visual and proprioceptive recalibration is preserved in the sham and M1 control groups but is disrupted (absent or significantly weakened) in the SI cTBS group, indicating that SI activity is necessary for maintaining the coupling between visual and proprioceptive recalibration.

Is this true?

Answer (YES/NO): NO